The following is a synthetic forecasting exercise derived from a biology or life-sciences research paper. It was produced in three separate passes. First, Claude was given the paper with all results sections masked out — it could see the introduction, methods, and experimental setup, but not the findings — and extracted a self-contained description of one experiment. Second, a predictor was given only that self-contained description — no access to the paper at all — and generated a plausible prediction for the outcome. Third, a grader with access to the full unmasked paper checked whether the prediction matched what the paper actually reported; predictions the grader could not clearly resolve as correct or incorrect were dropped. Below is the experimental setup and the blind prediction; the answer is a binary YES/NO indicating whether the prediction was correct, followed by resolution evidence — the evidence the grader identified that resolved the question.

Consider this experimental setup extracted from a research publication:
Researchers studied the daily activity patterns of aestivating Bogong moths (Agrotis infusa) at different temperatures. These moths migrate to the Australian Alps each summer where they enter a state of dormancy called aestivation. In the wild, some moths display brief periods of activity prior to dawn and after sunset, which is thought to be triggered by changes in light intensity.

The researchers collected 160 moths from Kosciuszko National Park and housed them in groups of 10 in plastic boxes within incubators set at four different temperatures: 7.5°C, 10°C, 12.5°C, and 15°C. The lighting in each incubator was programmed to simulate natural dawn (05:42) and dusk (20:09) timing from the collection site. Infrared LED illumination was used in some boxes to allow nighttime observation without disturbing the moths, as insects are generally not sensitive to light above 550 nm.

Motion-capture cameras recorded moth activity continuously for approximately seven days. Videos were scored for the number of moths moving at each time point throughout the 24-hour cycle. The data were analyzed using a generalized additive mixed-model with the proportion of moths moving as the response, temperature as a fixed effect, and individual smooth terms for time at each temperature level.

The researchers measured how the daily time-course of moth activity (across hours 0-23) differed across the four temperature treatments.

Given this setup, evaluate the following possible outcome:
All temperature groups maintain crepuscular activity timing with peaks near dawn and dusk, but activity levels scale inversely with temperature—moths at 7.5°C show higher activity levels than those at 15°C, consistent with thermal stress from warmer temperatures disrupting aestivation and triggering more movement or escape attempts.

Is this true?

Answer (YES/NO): NO